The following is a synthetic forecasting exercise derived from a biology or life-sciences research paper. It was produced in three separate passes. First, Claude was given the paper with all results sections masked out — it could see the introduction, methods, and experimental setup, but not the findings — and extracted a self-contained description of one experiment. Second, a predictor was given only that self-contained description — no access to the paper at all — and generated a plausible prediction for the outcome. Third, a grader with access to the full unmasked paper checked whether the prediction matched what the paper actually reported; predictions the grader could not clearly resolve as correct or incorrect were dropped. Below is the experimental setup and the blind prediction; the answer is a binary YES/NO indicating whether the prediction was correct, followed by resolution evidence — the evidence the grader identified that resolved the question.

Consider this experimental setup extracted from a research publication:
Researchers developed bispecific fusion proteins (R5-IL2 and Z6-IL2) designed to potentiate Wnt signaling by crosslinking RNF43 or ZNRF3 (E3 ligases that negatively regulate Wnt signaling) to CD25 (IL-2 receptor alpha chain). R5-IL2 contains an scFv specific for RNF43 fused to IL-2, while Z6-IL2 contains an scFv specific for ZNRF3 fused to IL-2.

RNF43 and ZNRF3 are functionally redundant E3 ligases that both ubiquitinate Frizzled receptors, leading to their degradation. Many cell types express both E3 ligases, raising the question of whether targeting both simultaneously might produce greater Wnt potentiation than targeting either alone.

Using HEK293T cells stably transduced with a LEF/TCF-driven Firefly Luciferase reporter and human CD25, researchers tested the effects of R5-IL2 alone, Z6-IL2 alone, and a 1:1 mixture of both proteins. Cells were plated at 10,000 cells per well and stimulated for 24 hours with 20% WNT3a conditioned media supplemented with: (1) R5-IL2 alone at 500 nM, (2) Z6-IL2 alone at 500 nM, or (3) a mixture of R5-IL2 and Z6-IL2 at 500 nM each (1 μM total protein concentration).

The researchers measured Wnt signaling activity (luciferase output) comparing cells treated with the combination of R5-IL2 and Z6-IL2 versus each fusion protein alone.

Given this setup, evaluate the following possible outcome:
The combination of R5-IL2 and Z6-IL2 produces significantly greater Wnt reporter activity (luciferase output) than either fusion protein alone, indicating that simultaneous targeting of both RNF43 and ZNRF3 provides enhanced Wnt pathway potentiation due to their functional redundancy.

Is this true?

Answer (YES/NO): YES